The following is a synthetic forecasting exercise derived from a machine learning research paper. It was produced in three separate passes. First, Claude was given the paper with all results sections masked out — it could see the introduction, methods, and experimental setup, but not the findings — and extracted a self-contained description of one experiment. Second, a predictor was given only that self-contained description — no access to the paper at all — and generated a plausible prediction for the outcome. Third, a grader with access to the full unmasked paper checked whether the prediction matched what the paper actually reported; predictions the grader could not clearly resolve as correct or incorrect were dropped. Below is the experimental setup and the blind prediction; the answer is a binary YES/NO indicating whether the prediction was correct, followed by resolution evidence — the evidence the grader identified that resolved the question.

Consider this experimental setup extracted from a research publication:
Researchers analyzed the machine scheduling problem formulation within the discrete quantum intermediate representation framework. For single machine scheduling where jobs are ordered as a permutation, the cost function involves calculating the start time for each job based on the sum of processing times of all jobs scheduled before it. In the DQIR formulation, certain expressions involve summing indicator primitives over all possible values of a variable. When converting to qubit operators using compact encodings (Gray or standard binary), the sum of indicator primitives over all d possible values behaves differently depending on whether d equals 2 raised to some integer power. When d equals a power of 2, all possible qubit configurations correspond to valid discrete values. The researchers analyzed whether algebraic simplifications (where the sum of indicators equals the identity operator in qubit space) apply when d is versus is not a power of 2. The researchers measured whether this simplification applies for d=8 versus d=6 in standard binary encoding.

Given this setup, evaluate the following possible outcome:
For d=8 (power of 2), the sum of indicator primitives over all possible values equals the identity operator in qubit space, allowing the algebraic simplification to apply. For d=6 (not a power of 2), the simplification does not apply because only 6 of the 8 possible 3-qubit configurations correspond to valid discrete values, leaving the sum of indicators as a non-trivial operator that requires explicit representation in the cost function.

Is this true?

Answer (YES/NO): YES